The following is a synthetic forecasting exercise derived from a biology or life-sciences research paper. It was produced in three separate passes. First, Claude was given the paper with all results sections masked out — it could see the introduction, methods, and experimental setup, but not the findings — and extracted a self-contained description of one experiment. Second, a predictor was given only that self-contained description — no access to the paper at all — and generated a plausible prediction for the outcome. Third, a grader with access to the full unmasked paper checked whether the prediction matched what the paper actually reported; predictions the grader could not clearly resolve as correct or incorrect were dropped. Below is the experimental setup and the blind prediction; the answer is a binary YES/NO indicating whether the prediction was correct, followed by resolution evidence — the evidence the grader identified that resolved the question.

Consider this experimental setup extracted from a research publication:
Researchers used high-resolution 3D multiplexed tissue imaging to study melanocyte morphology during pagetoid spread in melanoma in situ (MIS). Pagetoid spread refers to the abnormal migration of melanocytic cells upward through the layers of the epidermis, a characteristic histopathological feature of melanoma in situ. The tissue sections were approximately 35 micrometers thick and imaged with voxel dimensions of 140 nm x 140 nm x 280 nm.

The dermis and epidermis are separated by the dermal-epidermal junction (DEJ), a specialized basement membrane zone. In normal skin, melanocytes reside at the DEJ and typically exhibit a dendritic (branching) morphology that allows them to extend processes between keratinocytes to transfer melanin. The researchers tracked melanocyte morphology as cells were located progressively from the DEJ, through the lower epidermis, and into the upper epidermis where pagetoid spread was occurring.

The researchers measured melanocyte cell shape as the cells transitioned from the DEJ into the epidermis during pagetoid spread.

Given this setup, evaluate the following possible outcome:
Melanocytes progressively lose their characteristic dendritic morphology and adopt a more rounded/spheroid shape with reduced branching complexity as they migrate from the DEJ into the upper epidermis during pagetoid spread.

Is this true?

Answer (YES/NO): YES